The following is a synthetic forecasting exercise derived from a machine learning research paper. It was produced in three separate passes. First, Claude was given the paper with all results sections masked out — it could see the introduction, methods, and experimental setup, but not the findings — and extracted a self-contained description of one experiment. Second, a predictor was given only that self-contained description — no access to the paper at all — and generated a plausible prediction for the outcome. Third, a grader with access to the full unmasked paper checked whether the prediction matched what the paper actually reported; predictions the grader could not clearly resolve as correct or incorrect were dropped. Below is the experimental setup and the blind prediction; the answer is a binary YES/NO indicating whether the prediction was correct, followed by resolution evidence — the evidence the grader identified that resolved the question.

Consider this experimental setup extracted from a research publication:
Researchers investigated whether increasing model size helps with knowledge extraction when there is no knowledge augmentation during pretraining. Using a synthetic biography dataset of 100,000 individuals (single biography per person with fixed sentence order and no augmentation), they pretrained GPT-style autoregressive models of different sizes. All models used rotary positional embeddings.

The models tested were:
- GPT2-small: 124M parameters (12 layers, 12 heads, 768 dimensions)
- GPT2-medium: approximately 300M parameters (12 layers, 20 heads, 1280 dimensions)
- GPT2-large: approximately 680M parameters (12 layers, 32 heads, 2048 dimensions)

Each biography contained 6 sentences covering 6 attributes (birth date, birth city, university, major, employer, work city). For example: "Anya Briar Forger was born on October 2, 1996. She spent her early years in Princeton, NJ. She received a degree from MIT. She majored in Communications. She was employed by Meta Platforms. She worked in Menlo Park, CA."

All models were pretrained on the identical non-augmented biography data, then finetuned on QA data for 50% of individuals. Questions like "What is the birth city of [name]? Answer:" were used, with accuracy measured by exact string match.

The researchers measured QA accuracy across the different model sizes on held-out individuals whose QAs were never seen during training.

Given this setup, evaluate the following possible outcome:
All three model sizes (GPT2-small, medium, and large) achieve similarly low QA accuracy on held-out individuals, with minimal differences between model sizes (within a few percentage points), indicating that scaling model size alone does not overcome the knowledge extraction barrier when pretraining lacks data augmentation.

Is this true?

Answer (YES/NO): YES